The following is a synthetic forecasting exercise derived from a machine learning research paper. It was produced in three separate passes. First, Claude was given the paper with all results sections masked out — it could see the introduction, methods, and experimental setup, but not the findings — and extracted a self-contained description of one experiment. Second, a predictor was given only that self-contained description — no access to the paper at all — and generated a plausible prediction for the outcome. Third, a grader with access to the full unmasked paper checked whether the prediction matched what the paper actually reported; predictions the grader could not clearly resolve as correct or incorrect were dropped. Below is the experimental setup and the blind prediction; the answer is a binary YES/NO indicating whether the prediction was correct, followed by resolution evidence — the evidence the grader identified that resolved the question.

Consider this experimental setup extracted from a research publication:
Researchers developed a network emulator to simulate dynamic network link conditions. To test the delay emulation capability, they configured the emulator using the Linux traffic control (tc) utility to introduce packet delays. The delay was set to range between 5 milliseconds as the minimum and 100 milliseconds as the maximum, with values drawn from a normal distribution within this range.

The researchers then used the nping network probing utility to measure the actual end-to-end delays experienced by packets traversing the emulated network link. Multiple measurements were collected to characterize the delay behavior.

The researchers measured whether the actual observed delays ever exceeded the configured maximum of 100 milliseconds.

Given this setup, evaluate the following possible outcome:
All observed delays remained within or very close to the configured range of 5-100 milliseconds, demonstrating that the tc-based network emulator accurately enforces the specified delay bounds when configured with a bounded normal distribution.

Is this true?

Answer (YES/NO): NO